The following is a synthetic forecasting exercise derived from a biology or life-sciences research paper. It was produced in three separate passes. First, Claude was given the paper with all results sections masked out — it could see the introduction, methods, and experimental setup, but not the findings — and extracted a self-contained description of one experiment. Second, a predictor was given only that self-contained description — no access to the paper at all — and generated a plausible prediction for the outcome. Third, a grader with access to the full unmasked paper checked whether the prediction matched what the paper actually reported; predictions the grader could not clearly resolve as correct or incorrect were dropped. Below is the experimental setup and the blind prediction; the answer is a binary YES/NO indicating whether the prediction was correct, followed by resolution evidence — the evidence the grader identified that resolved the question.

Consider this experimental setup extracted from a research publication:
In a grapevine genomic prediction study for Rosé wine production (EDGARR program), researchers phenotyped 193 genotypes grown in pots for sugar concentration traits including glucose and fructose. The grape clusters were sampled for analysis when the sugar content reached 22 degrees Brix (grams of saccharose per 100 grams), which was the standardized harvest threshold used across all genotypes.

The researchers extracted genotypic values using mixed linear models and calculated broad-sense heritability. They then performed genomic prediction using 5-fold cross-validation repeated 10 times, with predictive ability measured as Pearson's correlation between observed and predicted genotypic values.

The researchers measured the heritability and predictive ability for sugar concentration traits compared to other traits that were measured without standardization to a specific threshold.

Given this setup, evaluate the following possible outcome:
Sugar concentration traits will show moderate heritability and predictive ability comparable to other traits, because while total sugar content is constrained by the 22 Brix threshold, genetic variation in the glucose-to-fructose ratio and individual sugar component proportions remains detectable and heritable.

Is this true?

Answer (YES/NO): NO